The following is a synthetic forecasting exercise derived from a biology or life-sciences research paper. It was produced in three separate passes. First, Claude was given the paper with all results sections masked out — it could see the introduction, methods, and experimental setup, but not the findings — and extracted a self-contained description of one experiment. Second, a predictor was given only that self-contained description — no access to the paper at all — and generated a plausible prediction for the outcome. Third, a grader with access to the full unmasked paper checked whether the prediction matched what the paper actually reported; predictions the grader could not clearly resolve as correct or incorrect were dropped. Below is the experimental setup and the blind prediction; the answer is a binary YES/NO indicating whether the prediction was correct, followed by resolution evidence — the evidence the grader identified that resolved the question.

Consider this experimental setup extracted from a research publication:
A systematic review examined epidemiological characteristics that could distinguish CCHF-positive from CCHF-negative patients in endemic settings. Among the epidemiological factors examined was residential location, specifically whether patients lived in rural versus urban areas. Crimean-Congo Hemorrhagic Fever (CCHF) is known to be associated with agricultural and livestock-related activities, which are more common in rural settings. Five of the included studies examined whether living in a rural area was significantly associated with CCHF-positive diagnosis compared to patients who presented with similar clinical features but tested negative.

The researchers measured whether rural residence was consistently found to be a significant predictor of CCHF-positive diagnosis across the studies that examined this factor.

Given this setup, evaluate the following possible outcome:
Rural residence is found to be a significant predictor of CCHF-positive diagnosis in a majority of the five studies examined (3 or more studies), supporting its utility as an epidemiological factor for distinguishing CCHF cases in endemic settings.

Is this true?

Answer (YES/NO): NO